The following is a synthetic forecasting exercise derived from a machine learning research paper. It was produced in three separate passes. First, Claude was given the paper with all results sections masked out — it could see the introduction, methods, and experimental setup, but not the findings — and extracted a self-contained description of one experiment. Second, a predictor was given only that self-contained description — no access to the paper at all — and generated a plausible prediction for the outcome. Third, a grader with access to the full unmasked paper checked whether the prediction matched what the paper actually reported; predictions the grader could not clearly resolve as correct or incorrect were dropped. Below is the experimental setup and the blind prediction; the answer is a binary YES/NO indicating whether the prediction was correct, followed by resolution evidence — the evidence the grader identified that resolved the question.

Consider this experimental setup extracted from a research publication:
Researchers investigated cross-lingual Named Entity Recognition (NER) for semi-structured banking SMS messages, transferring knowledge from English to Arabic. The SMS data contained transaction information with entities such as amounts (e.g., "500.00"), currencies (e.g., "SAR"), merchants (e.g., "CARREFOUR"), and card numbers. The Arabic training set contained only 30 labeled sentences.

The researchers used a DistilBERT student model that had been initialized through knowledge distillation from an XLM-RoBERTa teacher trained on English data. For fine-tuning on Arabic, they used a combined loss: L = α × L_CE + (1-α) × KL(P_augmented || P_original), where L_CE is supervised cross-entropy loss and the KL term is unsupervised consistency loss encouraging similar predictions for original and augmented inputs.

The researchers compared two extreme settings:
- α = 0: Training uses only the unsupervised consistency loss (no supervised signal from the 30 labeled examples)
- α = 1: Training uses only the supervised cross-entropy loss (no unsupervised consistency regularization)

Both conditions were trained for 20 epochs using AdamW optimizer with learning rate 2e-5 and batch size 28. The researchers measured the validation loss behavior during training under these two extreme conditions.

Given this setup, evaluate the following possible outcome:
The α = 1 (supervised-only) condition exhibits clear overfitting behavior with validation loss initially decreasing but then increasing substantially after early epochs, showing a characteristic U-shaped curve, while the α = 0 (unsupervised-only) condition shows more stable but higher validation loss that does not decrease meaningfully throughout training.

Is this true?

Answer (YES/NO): NO